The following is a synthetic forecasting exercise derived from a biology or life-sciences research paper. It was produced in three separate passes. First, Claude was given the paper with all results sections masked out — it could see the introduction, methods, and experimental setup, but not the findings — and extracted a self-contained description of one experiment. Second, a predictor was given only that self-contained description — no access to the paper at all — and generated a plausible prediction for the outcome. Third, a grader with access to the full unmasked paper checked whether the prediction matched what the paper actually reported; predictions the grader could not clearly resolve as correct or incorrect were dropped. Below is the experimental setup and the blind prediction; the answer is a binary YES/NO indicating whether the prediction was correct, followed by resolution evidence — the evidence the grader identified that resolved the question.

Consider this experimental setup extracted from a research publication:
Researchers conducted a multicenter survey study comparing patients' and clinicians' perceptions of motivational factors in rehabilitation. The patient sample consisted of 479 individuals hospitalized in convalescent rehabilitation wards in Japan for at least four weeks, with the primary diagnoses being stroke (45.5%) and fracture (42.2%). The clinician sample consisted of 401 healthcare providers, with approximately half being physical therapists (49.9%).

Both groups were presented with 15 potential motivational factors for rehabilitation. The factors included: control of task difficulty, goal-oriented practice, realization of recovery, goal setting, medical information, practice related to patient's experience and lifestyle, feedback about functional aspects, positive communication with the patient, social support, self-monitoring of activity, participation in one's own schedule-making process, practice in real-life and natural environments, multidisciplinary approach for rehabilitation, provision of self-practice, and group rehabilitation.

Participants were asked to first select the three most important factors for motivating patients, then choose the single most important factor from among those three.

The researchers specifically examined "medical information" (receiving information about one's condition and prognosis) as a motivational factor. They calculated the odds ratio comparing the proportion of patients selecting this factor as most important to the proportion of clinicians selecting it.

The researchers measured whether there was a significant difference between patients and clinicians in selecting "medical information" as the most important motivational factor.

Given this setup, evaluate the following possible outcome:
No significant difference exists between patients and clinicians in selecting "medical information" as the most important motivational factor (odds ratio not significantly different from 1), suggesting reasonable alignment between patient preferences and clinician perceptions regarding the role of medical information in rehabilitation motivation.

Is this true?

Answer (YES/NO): NO